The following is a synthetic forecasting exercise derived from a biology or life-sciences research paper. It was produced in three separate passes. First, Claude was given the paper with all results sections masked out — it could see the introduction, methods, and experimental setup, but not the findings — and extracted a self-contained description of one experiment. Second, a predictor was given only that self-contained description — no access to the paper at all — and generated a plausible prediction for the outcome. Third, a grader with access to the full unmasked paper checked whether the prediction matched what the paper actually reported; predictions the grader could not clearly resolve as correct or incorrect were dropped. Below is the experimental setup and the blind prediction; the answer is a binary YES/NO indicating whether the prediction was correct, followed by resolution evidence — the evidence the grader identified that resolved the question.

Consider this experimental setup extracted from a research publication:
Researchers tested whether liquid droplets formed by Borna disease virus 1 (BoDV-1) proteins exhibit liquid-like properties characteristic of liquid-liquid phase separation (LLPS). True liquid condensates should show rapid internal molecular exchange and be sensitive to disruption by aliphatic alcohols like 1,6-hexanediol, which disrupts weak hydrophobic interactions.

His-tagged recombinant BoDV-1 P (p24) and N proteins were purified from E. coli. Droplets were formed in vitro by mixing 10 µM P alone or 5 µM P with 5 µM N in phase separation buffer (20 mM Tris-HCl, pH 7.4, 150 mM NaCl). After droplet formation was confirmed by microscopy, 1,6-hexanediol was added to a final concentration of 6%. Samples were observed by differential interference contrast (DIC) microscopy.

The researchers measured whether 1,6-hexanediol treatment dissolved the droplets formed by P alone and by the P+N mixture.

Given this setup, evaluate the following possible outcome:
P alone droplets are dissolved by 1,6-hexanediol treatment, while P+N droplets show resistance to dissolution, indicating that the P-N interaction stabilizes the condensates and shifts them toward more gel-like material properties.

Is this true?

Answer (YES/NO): YES